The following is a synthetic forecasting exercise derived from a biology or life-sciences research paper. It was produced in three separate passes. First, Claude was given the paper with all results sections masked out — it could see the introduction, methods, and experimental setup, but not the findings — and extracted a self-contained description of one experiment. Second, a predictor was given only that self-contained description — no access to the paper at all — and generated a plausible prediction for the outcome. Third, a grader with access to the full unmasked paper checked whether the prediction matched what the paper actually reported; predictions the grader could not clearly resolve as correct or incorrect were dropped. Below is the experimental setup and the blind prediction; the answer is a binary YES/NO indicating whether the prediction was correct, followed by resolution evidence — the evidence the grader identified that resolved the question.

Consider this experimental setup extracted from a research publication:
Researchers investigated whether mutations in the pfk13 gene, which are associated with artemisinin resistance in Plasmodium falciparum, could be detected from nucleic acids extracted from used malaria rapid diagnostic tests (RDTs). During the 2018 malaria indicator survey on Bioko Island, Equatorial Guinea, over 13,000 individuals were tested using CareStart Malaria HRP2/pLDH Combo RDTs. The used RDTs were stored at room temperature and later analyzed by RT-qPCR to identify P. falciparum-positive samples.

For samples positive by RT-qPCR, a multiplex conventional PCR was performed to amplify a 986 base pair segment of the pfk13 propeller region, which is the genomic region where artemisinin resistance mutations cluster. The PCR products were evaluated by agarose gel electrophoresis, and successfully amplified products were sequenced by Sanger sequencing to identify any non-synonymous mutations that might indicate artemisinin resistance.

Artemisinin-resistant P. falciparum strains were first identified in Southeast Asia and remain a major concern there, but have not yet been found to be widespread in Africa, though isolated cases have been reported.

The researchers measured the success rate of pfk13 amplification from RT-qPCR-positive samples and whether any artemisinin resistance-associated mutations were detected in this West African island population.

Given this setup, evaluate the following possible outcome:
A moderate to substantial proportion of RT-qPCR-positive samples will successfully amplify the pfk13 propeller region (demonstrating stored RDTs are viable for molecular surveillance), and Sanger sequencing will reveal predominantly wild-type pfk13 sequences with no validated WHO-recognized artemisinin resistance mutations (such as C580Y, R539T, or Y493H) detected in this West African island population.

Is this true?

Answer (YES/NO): YES